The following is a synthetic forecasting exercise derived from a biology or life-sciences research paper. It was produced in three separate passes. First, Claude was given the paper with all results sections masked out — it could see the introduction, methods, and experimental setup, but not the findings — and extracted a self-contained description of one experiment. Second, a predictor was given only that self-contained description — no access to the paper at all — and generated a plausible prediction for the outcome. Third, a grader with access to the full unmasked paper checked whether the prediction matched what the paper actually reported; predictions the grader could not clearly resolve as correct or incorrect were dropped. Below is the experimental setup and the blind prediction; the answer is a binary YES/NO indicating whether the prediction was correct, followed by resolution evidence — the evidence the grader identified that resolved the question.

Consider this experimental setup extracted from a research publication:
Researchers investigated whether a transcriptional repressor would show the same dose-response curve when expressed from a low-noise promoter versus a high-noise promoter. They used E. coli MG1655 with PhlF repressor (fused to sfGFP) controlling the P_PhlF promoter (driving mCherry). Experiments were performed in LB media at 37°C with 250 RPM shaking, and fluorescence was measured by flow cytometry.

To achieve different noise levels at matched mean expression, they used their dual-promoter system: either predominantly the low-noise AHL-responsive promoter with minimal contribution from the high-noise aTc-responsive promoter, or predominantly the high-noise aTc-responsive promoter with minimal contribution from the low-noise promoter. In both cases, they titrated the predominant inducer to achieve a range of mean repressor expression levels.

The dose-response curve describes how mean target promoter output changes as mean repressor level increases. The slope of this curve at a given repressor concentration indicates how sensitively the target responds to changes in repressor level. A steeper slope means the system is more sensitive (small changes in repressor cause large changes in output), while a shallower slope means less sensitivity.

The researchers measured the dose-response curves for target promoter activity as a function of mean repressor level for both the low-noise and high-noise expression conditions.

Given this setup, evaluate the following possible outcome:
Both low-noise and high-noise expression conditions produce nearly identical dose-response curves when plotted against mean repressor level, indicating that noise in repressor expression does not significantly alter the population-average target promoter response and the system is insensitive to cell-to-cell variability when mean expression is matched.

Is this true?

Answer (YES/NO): NO